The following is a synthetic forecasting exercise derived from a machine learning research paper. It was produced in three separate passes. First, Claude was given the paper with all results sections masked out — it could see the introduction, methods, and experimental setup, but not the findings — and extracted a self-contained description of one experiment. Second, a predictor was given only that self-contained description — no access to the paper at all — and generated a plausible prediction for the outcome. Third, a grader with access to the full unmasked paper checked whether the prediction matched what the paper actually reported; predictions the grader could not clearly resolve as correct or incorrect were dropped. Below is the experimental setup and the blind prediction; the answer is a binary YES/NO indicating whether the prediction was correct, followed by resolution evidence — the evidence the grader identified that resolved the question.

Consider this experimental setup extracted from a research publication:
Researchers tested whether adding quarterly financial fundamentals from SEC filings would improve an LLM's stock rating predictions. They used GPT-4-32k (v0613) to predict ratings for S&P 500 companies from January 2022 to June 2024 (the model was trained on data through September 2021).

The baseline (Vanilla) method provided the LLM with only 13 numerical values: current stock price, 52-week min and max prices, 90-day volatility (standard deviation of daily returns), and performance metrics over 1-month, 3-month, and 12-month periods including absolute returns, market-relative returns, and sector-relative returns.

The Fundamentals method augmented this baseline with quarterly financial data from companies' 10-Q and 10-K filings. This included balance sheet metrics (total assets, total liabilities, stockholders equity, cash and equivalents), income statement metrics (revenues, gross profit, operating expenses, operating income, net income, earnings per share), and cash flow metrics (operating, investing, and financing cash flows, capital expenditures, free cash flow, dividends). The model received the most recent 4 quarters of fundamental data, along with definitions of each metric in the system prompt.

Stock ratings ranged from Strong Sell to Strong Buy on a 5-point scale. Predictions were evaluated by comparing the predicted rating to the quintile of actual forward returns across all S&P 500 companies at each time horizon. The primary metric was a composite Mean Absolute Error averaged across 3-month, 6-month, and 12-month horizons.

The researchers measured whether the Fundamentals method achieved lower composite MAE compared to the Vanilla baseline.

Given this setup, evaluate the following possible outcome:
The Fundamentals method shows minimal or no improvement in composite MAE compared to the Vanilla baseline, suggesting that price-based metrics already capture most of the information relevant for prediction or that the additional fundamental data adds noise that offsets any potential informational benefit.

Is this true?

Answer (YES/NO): NO